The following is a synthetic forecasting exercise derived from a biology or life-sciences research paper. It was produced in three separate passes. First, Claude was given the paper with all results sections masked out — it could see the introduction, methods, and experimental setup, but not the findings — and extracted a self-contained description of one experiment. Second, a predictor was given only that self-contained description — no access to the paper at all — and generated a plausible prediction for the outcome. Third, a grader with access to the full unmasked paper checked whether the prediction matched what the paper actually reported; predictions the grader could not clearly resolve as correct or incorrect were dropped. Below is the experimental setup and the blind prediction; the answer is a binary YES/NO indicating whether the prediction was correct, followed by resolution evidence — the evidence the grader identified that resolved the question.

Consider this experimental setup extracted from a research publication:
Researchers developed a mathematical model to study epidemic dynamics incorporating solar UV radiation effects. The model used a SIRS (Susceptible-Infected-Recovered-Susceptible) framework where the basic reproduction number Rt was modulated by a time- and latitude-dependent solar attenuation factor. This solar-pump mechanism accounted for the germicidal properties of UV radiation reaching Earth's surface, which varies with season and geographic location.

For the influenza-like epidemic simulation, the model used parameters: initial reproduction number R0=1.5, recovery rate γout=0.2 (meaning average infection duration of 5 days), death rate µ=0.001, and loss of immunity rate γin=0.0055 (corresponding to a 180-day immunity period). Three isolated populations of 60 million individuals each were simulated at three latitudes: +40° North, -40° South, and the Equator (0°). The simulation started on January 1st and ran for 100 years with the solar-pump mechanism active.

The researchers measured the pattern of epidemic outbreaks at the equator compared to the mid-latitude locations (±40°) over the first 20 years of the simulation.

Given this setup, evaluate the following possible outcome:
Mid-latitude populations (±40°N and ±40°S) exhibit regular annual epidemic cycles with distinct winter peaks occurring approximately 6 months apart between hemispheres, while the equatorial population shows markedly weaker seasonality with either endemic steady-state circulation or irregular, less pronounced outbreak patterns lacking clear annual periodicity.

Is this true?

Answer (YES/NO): NO